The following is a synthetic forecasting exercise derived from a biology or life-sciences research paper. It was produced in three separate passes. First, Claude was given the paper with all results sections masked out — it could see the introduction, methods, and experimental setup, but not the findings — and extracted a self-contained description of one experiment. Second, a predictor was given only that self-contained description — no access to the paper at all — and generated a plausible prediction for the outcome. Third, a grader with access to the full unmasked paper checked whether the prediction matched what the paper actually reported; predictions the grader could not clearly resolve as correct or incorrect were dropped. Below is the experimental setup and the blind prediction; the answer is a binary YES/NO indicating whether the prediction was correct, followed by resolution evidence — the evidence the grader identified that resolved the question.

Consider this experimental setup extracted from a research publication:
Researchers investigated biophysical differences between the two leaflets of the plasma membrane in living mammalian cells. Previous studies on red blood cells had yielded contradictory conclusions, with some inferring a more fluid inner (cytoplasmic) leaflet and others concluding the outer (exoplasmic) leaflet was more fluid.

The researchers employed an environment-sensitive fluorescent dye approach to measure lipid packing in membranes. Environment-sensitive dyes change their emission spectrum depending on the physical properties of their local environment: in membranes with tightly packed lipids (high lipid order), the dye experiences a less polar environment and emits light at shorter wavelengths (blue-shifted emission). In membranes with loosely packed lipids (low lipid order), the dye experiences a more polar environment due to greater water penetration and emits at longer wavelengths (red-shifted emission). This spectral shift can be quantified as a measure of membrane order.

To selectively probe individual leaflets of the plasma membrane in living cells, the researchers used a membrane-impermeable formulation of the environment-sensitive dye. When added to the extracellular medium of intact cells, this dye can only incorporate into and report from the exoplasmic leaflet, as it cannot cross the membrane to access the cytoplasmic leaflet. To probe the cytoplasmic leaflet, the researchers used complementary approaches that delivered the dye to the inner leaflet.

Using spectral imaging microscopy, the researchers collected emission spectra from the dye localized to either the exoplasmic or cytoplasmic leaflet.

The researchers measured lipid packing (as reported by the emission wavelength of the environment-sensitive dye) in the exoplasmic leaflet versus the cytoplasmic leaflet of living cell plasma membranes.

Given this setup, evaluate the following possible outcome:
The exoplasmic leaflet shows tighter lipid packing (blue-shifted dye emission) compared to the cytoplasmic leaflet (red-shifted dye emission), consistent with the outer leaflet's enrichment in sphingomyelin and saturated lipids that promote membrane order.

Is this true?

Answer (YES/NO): YES